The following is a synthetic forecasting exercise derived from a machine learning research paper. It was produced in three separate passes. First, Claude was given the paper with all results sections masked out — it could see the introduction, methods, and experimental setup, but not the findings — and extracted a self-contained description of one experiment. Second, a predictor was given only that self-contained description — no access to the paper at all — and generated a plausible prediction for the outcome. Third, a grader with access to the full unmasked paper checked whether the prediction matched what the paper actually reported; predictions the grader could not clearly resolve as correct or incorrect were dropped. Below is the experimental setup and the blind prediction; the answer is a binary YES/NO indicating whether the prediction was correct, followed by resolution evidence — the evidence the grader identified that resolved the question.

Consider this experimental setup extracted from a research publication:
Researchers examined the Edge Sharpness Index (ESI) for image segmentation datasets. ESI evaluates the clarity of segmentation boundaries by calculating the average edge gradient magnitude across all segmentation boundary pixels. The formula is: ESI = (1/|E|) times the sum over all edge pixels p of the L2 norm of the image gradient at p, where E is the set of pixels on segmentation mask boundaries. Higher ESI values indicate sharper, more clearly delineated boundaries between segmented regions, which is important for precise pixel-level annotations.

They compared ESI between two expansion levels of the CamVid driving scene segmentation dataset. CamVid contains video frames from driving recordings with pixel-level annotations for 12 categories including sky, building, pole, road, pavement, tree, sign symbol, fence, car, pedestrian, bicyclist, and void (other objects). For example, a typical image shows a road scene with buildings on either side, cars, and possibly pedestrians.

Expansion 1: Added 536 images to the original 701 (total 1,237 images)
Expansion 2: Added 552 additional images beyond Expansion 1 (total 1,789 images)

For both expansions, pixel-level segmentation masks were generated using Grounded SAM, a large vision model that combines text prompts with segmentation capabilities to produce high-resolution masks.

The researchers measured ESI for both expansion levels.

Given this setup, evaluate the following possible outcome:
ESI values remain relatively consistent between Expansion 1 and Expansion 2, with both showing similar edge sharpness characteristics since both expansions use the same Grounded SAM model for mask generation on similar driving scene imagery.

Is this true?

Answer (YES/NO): NO